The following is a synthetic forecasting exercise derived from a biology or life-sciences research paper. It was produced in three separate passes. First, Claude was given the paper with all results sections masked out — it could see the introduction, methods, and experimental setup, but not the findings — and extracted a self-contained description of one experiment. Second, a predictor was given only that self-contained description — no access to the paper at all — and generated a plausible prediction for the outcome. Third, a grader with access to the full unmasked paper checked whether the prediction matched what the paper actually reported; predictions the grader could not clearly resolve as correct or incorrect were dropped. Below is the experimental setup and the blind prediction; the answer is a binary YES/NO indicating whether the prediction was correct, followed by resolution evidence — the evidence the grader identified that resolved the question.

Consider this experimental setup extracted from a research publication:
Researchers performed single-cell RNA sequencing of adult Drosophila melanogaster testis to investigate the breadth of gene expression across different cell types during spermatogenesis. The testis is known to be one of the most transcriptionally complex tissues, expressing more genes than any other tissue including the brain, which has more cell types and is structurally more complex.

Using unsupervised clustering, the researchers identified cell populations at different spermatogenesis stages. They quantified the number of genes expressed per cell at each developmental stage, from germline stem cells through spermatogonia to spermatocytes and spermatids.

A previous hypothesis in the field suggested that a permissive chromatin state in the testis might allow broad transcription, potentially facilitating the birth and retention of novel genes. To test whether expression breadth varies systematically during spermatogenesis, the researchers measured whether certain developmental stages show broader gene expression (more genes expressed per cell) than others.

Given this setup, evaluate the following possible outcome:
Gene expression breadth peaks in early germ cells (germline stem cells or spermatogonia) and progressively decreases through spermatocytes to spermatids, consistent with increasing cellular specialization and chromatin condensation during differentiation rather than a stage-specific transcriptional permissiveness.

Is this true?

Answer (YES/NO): NO